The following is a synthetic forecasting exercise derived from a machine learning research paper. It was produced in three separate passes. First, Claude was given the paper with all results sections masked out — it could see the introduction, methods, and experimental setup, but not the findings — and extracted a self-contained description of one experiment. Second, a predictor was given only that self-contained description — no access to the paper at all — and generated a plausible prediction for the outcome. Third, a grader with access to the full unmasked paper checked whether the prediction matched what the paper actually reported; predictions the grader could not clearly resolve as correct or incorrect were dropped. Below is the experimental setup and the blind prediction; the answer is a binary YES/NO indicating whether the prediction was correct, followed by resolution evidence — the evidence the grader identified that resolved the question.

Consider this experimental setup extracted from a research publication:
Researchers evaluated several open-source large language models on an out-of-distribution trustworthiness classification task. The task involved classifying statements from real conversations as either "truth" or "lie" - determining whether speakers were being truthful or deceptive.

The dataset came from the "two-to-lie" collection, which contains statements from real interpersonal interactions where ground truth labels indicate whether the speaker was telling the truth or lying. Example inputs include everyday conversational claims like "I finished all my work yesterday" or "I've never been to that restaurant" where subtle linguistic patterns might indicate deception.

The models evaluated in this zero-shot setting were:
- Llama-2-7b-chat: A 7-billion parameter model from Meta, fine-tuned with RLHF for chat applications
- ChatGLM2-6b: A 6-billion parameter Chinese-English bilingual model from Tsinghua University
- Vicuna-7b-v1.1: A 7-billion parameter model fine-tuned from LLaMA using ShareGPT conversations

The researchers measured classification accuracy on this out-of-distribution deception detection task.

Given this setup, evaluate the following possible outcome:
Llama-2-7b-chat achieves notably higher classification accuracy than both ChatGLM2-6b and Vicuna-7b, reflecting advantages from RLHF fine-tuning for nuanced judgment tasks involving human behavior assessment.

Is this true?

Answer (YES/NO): NO